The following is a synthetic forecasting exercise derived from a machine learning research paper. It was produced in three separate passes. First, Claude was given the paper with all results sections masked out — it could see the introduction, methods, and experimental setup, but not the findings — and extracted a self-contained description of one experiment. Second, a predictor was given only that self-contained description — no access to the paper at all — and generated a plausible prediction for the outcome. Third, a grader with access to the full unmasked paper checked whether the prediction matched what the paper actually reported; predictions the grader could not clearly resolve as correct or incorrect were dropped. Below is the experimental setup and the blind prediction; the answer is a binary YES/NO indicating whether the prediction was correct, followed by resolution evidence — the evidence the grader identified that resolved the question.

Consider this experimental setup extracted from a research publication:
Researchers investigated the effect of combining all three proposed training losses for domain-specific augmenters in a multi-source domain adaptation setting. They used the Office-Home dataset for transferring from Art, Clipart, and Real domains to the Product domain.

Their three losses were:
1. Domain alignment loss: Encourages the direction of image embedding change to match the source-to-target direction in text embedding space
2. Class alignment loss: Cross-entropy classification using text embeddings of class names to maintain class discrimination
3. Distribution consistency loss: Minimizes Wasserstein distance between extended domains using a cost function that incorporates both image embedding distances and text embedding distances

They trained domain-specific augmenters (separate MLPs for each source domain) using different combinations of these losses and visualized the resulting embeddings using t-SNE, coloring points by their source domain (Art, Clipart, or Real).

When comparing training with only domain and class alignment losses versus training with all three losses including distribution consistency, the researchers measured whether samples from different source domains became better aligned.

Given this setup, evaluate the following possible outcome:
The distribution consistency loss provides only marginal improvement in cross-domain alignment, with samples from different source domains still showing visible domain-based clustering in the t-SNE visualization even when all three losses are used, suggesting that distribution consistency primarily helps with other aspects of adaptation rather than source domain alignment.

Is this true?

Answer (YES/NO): NO